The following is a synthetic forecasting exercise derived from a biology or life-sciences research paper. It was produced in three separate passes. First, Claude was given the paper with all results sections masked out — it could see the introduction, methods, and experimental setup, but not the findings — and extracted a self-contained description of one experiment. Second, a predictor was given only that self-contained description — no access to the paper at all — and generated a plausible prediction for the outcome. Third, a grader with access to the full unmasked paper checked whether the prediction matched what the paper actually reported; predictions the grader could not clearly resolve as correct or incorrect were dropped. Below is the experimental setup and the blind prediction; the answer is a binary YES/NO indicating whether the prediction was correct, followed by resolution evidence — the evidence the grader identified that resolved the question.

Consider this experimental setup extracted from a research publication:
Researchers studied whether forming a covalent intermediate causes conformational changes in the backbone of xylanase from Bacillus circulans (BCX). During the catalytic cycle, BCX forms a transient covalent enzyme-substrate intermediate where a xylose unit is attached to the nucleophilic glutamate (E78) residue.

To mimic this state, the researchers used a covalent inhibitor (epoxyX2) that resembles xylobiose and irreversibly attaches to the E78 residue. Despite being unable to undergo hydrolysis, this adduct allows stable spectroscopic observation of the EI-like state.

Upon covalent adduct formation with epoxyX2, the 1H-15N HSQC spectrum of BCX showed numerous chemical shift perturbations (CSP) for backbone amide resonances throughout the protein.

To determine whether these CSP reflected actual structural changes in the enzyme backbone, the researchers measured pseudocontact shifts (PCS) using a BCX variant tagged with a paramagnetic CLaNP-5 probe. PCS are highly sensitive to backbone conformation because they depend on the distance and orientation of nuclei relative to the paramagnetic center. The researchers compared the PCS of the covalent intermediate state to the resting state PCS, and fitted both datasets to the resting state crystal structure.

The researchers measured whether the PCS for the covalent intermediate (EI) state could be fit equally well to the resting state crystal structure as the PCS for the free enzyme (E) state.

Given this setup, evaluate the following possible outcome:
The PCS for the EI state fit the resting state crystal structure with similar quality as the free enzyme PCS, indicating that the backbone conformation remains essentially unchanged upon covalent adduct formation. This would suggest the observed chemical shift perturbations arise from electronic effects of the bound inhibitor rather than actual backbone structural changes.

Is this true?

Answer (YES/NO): YES